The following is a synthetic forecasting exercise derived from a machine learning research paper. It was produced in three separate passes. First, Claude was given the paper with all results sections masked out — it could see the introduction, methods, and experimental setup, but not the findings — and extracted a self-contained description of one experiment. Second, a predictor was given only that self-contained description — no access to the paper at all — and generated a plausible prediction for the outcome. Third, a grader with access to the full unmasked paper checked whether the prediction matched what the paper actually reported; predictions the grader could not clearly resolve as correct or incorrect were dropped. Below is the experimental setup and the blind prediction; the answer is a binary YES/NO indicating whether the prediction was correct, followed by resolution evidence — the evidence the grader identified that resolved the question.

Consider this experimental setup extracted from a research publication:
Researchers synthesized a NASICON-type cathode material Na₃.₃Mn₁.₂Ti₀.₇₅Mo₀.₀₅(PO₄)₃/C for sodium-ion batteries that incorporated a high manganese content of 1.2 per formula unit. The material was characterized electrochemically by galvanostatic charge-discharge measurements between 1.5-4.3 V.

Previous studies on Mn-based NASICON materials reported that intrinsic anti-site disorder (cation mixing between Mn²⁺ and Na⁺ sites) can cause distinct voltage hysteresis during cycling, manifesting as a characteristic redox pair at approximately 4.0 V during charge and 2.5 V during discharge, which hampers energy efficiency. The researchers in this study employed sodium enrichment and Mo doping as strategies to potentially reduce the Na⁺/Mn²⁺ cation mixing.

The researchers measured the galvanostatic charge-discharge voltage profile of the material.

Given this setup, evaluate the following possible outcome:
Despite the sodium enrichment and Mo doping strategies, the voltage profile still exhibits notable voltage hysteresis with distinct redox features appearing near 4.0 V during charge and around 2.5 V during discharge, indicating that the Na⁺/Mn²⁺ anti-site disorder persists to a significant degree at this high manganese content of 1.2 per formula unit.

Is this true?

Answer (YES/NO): NO